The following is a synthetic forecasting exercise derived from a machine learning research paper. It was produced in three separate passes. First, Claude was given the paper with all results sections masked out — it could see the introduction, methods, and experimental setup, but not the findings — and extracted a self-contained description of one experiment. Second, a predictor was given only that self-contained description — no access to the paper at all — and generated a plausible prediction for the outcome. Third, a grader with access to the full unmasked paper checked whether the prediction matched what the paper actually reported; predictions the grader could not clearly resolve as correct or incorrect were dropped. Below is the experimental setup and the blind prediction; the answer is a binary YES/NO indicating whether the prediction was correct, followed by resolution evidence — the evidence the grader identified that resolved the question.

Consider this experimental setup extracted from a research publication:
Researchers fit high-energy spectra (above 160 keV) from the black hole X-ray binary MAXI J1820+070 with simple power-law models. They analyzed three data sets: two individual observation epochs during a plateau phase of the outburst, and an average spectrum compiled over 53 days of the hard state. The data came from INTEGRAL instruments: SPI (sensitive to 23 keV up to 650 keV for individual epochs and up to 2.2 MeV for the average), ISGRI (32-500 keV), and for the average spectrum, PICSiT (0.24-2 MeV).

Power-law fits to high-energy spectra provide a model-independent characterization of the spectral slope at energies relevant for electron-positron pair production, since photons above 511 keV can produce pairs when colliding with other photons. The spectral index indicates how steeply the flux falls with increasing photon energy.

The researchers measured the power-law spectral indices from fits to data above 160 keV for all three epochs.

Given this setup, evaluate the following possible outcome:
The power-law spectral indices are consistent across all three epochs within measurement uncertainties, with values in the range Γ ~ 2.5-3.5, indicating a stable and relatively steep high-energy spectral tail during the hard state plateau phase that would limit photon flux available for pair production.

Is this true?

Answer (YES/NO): NO